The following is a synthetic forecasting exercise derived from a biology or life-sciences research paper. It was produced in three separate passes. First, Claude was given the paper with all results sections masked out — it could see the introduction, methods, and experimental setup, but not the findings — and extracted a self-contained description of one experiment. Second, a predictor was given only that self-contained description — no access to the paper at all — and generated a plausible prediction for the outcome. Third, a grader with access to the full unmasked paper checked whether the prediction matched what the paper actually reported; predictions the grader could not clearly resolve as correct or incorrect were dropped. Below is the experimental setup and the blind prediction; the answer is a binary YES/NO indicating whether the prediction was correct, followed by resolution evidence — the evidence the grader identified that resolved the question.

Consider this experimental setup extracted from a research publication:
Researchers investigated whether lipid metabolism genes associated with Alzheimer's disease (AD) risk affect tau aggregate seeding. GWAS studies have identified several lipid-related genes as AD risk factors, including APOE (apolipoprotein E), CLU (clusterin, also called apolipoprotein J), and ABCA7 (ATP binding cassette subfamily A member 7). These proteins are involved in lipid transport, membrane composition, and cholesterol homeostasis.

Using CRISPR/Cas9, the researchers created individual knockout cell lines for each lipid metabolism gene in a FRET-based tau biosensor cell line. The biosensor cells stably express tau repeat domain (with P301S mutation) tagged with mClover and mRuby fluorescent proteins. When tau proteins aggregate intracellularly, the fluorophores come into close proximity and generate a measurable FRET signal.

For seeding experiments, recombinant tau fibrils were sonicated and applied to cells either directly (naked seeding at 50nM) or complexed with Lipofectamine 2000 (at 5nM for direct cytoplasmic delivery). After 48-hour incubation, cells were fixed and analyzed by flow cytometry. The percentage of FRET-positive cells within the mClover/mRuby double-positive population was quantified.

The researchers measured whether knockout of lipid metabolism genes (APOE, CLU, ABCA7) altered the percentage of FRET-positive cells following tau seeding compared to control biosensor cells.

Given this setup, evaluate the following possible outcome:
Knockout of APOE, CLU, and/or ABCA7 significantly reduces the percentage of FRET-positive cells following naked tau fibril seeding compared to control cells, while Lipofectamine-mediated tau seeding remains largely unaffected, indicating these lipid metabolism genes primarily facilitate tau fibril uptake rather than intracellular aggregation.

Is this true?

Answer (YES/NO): NO